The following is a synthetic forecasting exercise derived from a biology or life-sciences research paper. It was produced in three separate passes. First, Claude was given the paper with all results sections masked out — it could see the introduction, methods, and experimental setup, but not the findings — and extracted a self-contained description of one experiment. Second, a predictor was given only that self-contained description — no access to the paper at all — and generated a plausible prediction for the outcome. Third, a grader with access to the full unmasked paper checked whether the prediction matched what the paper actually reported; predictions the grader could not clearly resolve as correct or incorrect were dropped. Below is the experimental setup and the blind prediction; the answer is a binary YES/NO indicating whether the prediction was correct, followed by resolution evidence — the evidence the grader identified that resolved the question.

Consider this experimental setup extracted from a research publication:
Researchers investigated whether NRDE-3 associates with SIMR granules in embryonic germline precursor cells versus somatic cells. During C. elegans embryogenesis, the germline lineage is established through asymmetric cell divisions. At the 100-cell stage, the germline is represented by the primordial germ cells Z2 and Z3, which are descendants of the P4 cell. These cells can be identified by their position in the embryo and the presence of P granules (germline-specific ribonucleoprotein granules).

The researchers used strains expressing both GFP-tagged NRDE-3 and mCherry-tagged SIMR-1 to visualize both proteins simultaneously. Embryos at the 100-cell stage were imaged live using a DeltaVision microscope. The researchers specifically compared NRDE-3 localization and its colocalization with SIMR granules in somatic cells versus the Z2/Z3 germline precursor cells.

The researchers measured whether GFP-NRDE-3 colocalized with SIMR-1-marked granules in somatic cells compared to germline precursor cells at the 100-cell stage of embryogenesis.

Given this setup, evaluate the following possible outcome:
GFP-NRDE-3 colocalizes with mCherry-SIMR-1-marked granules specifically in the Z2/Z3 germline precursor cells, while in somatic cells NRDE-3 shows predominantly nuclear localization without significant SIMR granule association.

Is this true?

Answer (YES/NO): NO